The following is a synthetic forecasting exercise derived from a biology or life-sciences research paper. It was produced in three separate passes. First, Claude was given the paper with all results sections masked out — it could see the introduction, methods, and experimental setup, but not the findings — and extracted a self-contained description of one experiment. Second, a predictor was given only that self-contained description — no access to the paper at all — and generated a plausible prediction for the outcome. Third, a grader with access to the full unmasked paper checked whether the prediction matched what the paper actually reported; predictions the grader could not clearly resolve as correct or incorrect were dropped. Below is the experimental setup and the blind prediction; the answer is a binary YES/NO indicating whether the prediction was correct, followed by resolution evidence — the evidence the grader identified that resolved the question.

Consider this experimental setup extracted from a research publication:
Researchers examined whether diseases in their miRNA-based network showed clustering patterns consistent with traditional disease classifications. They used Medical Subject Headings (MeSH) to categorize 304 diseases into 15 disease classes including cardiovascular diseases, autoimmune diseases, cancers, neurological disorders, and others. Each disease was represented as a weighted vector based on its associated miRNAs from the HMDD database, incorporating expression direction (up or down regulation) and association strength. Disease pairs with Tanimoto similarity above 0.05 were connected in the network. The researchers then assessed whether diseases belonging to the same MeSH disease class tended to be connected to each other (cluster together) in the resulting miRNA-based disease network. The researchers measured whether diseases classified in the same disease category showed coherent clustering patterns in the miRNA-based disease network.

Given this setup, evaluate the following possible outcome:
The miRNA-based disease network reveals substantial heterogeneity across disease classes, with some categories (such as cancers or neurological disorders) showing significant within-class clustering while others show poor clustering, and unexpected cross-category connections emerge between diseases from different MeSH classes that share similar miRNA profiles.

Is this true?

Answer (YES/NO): NO